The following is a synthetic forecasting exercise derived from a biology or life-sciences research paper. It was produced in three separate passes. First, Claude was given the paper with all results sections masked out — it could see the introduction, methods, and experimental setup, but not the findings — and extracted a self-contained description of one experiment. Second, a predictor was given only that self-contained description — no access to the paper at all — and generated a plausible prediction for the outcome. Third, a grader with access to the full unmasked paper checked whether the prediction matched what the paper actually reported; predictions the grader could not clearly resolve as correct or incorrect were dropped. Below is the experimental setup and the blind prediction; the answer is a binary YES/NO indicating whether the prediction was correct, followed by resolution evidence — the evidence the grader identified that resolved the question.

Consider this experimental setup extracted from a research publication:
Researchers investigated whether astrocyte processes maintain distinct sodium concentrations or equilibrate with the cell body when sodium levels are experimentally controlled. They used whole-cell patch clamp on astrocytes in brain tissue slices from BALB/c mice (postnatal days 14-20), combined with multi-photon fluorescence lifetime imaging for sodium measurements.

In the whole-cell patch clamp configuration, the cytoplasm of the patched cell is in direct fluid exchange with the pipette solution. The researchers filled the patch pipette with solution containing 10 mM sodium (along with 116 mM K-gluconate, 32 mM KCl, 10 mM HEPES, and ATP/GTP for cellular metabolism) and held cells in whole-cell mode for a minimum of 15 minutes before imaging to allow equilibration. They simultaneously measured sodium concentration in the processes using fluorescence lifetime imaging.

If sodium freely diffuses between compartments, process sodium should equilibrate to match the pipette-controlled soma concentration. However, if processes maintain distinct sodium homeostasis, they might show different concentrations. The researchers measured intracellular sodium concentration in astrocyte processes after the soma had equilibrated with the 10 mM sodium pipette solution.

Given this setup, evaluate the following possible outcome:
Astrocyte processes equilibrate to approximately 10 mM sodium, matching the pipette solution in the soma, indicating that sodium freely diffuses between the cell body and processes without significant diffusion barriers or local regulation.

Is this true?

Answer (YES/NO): NO